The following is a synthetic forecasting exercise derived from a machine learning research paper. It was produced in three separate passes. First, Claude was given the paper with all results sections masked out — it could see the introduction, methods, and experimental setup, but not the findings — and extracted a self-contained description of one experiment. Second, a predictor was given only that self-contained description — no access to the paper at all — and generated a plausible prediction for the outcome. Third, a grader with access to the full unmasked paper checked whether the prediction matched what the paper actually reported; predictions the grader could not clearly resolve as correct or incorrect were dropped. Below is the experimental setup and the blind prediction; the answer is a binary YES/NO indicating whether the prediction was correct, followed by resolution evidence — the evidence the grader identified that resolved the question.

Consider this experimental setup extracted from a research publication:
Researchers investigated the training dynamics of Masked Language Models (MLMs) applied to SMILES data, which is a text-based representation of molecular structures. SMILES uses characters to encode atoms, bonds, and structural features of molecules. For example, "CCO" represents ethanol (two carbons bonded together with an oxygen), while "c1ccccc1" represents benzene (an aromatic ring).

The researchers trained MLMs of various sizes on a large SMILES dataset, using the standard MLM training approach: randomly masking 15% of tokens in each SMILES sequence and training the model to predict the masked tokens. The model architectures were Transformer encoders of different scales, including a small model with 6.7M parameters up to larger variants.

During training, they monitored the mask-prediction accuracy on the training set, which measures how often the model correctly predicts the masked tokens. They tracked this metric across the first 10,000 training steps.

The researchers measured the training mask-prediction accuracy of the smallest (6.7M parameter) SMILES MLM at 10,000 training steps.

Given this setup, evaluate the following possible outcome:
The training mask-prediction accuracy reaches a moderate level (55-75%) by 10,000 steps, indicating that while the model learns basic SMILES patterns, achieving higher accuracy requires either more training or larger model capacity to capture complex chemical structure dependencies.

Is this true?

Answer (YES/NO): NO